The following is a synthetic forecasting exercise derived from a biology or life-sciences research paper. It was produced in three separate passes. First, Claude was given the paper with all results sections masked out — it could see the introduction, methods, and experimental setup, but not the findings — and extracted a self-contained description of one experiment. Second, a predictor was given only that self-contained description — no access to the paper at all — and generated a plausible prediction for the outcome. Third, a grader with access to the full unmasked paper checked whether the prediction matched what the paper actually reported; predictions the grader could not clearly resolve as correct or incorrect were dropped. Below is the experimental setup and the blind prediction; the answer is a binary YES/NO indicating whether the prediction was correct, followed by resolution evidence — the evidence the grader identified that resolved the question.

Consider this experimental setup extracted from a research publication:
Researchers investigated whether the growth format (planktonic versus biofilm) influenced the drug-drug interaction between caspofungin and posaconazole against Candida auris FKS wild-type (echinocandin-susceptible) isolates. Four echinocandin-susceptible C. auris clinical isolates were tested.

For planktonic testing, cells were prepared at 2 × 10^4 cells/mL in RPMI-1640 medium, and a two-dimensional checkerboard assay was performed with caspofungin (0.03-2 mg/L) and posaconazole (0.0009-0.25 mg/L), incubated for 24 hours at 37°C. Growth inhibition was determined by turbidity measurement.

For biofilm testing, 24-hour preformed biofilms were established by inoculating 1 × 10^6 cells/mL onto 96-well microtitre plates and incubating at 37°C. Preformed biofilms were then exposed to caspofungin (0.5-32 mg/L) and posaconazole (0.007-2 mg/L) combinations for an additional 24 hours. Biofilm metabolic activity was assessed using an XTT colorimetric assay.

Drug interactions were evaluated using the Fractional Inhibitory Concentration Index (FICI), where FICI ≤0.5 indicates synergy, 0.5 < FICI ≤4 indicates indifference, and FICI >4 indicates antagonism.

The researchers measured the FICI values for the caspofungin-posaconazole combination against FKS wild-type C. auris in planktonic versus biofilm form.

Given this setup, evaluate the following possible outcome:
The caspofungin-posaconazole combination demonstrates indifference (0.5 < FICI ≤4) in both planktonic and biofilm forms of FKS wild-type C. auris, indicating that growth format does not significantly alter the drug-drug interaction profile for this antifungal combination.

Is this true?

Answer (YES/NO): NO